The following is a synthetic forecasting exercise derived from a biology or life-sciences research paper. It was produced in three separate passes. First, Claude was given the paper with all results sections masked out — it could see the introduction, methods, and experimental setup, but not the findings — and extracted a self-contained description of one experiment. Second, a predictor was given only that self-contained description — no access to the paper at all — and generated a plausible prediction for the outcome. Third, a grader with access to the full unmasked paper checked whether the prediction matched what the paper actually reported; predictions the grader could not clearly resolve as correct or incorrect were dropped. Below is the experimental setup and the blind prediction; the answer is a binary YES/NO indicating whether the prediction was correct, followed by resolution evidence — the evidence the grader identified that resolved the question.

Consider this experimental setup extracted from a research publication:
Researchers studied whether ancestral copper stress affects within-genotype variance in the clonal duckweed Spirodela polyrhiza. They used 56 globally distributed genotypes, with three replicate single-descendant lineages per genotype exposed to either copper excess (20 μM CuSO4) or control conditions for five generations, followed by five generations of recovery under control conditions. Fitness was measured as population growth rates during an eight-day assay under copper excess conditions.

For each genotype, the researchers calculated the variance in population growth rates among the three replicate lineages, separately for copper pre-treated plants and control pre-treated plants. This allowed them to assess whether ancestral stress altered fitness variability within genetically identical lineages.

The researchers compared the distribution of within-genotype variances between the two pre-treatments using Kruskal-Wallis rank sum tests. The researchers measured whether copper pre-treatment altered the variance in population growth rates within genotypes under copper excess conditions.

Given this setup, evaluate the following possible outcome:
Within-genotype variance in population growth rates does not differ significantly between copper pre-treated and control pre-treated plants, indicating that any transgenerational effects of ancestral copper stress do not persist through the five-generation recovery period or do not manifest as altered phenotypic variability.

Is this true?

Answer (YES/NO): NO